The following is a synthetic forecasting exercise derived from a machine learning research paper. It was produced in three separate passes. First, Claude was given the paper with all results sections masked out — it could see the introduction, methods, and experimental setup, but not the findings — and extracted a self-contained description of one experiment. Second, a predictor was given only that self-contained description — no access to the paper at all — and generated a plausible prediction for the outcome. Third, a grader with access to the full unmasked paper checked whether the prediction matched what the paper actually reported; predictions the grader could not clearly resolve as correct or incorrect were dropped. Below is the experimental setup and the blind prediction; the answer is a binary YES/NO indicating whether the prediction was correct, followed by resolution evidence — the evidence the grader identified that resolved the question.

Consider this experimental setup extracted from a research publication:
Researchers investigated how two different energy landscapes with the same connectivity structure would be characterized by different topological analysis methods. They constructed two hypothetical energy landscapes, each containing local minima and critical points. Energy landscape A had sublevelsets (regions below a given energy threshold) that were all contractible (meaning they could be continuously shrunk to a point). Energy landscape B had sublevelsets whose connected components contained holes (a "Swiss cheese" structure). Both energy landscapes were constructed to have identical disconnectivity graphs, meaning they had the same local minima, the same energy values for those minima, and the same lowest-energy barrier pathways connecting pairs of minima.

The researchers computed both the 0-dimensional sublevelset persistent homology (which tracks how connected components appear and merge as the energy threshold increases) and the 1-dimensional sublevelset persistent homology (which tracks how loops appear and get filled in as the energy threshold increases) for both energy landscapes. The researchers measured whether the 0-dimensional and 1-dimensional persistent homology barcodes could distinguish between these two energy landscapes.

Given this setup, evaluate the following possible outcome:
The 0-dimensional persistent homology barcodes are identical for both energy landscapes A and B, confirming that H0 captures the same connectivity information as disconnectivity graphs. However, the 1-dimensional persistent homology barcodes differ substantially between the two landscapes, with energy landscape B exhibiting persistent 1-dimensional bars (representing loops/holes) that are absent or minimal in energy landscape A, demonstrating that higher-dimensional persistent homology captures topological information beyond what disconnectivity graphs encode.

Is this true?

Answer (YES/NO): YES